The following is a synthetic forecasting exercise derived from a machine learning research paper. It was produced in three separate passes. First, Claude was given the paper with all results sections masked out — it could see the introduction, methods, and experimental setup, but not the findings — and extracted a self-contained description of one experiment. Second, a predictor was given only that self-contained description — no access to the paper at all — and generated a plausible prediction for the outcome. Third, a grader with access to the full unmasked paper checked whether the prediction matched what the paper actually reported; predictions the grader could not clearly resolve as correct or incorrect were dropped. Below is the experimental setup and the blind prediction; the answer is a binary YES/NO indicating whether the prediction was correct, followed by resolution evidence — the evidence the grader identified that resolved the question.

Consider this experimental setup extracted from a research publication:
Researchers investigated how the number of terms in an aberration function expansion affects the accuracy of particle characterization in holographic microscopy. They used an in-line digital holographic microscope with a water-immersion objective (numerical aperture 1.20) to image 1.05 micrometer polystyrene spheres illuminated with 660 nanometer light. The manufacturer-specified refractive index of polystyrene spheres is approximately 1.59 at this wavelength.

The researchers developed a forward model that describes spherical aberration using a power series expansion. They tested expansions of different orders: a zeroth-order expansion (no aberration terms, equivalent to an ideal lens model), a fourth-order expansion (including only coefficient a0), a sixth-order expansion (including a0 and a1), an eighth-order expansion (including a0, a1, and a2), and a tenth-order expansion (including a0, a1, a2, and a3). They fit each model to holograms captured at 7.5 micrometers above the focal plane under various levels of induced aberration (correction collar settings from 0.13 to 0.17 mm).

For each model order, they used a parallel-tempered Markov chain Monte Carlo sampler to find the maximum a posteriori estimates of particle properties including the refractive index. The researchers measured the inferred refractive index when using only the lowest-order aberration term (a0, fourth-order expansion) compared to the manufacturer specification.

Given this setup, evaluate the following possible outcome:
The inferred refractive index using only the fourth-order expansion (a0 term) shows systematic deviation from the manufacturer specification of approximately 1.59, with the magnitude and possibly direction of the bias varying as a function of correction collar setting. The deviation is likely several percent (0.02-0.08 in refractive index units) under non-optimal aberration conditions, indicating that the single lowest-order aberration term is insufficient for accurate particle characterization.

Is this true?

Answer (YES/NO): NO